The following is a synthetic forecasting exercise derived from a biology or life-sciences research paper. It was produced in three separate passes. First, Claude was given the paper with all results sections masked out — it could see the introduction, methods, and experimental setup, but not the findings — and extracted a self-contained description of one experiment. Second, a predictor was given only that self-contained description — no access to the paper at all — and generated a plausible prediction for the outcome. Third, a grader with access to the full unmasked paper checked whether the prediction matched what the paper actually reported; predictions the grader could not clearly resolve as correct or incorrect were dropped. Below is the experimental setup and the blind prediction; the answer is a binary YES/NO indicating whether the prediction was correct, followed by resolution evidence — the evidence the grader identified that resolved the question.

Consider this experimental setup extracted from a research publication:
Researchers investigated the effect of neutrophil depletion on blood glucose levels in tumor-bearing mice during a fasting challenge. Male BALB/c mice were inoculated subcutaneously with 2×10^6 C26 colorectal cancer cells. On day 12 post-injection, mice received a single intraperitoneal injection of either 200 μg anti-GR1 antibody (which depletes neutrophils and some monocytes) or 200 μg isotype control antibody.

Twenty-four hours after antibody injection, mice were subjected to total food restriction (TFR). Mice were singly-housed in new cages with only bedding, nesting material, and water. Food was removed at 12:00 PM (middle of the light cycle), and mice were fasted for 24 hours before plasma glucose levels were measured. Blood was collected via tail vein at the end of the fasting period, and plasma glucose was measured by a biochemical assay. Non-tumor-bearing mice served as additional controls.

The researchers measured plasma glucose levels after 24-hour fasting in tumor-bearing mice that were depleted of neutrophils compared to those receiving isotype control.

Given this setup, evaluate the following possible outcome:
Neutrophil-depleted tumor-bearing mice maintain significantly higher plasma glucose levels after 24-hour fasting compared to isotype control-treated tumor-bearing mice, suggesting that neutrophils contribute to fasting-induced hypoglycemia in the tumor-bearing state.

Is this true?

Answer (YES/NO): NO